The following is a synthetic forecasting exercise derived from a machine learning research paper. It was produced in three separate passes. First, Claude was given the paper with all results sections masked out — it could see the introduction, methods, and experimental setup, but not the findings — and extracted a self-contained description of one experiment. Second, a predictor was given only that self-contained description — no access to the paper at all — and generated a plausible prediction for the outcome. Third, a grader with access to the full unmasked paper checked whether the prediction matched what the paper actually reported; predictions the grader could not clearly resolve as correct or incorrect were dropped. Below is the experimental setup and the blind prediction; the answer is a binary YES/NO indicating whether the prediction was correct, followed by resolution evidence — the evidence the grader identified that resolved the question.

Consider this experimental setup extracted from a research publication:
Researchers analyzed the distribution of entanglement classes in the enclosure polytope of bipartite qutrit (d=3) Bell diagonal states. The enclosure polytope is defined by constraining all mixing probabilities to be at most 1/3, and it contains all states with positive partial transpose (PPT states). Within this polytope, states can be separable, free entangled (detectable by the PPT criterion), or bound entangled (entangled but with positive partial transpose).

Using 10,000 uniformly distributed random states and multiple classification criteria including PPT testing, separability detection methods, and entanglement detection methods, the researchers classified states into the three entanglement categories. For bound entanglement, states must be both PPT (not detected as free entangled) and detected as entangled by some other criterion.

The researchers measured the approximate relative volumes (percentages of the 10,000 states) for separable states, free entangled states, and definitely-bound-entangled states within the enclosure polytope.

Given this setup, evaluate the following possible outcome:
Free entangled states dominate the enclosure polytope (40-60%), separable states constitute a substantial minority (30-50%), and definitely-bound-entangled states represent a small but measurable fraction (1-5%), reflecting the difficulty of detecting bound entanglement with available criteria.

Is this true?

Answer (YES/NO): NO